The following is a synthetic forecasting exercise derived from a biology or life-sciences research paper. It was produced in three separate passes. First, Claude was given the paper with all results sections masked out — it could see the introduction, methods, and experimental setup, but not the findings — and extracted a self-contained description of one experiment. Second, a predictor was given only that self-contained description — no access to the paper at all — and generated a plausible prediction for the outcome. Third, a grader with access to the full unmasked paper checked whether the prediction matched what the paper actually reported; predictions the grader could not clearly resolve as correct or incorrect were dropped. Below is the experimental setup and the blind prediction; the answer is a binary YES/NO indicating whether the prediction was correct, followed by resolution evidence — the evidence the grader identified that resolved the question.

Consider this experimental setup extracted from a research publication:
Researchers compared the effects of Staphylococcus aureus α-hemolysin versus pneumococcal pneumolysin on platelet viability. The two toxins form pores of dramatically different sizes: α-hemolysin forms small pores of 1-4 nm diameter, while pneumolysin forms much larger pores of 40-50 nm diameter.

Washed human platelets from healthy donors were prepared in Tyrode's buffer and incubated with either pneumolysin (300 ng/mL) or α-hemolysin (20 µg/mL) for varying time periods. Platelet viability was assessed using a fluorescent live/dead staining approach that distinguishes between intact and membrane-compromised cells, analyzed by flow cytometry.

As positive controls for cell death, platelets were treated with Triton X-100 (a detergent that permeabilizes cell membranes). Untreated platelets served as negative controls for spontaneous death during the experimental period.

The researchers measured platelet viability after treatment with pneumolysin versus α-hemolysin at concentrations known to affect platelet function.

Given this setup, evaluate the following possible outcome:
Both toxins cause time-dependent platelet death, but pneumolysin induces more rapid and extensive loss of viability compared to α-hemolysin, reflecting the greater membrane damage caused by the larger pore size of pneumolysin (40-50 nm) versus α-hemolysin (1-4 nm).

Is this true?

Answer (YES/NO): YES